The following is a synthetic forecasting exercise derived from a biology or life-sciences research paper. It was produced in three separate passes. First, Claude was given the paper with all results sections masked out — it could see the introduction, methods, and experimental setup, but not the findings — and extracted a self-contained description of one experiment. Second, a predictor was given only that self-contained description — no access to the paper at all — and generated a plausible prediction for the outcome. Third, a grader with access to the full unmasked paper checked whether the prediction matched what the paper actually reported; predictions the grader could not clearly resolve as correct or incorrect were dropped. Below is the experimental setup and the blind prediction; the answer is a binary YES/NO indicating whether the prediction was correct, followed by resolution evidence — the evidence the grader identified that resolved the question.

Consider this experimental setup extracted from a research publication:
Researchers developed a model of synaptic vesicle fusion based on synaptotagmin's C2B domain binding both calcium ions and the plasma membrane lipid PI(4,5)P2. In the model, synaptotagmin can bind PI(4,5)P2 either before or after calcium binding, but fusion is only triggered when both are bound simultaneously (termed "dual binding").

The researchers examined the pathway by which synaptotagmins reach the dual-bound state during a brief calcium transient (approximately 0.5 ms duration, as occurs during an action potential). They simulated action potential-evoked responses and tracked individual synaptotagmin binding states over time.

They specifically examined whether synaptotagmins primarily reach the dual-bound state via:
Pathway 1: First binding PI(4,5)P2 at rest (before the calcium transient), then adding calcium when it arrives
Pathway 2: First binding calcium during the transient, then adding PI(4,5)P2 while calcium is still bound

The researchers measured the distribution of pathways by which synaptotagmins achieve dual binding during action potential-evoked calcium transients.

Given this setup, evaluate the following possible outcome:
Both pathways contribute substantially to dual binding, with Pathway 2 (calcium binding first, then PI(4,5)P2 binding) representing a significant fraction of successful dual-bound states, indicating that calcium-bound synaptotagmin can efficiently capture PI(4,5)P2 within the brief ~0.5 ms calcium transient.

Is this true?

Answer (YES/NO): NO